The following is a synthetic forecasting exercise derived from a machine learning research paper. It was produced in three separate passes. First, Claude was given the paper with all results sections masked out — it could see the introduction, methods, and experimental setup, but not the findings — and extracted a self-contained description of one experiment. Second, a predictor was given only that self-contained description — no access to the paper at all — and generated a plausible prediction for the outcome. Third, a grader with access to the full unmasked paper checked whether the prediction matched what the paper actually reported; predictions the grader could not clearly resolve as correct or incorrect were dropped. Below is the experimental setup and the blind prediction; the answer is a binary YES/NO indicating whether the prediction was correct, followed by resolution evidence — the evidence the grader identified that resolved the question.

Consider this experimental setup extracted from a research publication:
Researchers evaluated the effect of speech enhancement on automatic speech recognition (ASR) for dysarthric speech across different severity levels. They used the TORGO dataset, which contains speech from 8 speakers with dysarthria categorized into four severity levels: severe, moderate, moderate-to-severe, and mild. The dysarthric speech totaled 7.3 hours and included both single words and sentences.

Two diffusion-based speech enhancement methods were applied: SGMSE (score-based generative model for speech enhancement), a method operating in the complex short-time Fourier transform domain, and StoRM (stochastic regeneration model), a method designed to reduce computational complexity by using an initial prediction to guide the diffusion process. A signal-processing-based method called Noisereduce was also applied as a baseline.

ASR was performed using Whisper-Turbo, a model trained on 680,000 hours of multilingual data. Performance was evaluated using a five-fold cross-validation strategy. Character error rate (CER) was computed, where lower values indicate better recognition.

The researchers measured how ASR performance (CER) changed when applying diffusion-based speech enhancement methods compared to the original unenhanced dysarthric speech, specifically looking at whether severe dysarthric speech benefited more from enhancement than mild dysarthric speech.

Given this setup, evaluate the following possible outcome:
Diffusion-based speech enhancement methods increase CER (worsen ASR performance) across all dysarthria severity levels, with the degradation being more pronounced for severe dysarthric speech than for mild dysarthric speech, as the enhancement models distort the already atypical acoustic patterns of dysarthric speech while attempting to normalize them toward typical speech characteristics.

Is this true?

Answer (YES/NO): NO